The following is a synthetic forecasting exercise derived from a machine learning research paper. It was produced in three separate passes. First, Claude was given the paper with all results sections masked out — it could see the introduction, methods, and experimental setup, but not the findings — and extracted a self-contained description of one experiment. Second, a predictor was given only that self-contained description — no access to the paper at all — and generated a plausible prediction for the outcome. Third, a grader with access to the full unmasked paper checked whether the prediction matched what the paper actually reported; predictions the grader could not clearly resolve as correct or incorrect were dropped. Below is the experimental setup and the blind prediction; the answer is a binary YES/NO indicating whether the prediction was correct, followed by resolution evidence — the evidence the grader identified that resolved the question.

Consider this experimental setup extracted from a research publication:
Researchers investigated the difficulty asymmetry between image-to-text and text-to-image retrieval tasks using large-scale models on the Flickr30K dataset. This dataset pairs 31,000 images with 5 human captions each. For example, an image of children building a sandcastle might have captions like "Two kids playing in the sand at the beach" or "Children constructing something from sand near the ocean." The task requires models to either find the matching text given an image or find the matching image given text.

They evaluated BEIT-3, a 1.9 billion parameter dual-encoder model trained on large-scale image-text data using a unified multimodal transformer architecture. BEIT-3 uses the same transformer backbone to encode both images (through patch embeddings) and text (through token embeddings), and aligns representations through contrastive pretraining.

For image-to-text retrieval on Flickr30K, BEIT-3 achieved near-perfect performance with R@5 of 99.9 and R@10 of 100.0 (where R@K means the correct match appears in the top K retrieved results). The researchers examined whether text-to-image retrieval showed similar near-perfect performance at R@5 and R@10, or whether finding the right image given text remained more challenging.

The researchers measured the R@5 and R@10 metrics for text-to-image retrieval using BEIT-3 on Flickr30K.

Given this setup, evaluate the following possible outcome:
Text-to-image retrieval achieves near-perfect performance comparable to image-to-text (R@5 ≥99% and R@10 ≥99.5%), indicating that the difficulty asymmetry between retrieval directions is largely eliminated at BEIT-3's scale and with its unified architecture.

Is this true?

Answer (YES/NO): NO